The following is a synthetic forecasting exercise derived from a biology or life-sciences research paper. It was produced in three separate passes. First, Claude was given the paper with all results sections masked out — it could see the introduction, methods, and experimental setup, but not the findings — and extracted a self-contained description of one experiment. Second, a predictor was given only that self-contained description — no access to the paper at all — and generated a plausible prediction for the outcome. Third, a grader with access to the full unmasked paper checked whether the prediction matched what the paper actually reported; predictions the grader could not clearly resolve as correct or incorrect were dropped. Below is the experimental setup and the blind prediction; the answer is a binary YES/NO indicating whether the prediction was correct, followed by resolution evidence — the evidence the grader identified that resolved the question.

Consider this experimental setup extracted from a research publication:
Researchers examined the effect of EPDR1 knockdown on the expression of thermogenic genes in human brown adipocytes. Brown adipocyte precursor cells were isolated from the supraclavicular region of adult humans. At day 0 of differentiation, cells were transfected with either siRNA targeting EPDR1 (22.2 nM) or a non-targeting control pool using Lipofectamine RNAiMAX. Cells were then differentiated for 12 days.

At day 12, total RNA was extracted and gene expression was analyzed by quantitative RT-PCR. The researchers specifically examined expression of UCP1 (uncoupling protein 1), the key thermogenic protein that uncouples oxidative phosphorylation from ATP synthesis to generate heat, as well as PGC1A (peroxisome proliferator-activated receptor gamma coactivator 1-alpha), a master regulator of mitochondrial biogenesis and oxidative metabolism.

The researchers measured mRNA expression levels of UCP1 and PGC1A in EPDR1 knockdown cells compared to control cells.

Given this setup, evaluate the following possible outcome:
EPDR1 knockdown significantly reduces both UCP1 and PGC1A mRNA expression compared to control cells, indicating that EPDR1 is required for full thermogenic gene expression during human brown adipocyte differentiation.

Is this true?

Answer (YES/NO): YES